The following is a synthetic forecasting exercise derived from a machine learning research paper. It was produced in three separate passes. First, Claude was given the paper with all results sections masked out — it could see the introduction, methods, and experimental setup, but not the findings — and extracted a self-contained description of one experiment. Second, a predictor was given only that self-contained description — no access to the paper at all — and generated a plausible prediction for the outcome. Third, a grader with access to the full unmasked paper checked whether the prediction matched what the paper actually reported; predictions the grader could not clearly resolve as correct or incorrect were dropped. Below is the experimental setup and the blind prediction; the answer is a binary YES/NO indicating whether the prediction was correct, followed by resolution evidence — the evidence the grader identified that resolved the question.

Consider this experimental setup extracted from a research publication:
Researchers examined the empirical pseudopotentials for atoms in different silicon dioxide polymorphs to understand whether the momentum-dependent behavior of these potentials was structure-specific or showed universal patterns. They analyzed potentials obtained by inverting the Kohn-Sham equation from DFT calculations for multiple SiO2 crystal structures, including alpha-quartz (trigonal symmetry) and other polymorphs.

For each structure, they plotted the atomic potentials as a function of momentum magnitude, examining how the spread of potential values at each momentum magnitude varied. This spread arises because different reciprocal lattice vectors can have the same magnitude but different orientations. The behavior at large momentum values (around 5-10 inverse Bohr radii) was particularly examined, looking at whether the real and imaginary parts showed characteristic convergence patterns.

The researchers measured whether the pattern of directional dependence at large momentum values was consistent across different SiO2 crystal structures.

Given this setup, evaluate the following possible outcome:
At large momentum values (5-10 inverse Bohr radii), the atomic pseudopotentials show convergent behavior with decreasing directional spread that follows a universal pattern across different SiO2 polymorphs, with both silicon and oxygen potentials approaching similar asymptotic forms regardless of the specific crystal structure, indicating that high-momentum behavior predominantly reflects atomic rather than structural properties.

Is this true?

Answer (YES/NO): YES